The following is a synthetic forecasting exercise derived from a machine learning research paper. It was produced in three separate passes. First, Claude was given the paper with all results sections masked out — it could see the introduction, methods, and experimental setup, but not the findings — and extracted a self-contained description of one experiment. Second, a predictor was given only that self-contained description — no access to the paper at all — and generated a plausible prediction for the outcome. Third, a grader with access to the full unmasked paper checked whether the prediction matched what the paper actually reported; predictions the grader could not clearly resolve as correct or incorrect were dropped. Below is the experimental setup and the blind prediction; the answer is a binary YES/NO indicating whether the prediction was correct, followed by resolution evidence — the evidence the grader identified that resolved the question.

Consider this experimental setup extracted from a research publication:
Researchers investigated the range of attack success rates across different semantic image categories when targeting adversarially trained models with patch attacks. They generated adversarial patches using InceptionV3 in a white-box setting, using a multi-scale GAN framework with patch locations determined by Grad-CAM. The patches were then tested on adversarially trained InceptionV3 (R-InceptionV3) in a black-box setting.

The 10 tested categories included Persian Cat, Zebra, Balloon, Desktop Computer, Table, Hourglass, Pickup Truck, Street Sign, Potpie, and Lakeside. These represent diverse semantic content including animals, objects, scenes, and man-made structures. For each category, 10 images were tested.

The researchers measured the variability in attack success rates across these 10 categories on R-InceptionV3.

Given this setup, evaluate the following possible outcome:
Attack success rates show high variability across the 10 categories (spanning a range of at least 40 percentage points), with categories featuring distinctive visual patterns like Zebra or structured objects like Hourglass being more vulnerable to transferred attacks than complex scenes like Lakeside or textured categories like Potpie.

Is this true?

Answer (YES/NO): NO